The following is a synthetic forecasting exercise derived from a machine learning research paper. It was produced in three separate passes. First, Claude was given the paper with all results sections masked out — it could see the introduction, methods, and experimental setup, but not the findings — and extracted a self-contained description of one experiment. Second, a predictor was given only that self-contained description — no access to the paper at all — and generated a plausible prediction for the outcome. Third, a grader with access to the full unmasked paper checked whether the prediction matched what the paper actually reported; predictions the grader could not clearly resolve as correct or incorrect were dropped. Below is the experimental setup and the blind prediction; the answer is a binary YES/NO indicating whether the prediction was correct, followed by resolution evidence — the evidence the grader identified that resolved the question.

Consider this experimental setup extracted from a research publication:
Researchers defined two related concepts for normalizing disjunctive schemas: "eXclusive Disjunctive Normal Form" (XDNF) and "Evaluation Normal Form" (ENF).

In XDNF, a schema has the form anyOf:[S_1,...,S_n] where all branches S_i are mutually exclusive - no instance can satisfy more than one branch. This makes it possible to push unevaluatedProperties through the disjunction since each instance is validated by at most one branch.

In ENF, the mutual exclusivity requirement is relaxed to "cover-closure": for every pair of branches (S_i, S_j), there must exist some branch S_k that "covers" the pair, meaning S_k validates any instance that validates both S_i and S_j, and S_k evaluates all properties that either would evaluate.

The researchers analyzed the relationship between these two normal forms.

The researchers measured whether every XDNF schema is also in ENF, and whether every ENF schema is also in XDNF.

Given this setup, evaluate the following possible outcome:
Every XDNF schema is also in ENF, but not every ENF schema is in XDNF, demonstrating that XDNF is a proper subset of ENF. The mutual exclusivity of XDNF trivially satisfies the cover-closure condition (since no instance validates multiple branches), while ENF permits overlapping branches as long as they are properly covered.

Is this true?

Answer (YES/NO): YES